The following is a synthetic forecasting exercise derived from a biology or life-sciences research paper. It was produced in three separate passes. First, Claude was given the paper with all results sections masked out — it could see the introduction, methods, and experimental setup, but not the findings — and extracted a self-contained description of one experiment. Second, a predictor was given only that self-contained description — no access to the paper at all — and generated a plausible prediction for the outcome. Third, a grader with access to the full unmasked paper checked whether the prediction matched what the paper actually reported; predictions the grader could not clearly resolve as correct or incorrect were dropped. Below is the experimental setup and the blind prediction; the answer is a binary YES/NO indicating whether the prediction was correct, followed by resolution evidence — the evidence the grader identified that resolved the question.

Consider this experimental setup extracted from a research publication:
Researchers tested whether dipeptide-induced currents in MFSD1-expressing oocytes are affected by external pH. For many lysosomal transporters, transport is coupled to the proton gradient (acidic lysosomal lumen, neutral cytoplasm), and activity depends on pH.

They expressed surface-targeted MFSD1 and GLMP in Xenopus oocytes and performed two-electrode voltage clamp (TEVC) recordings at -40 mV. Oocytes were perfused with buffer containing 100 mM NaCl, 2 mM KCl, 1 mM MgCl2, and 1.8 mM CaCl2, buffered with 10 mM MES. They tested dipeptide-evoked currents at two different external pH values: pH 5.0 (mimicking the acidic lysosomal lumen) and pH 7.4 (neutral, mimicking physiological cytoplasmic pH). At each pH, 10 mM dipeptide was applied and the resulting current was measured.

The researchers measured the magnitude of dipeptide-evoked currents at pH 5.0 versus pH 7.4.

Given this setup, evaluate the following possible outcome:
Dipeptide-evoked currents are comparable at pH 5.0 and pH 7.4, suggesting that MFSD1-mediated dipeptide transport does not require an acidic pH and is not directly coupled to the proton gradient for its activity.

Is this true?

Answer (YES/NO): NO